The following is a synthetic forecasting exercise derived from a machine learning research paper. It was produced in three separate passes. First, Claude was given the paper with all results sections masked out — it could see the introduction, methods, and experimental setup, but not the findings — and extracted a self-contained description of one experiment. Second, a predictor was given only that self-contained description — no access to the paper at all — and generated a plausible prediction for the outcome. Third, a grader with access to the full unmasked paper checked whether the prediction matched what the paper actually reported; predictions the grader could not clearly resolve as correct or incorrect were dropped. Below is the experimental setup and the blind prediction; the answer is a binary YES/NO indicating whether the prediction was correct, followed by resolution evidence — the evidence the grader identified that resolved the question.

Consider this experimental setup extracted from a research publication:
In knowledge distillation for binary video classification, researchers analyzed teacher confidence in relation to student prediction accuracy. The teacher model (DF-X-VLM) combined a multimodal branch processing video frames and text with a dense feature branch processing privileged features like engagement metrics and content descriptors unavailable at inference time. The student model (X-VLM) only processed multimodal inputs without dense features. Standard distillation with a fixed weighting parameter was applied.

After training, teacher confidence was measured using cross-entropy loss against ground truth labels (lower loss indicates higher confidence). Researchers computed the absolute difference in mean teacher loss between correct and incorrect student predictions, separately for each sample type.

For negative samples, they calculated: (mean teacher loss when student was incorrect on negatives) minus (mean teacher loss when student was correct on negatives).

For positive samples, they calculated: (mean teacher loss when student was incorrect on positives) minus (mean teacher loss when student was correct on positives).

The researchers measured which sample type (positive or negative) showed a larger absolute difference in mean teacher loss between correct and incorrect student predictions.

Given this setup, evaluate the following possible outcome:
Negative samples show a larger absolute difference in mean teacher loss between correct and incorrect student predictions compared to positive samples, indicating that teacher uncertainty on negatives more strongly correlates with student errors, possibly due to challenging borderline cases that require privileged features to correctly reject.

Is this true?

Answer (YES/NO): NO